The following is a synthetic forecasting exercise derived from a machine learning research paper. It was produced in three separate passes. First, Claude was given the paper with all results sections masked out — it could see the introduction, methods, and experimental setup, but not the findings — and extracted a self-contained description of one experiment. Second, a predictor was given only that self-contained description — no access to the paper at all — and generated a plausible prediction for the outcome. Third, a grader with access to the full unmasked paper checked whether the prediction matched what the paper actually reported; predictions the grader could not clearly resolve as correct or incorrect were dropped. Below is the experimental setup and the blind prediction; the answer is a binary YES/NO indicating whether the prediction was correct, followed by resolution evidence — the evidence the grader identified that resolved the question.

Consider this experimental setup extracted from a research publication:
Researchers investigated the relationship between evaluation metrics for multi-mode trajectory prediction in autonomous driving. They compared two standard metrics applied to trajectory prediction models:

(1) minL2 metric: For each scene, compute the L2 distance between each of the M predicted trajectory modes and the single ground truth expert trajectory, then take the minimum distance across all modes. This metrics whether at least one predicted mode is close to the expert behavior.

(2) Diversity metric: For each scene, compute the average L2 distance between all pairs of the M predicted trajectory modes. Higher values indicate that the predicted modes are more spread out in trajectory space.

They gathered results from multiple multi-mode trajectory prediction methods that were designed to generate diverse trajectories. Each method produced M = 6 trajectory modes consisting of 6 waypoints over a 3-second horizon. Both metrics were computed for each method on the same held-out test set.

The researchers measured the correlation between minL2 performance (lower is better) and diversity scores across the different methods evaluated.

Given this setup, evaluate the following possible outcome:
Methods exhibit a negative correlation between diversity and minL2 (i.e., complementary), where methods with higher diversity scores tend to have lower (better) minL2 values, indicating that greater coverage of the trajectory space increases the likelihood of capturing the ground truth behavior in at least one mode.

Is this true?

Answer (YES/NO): NO